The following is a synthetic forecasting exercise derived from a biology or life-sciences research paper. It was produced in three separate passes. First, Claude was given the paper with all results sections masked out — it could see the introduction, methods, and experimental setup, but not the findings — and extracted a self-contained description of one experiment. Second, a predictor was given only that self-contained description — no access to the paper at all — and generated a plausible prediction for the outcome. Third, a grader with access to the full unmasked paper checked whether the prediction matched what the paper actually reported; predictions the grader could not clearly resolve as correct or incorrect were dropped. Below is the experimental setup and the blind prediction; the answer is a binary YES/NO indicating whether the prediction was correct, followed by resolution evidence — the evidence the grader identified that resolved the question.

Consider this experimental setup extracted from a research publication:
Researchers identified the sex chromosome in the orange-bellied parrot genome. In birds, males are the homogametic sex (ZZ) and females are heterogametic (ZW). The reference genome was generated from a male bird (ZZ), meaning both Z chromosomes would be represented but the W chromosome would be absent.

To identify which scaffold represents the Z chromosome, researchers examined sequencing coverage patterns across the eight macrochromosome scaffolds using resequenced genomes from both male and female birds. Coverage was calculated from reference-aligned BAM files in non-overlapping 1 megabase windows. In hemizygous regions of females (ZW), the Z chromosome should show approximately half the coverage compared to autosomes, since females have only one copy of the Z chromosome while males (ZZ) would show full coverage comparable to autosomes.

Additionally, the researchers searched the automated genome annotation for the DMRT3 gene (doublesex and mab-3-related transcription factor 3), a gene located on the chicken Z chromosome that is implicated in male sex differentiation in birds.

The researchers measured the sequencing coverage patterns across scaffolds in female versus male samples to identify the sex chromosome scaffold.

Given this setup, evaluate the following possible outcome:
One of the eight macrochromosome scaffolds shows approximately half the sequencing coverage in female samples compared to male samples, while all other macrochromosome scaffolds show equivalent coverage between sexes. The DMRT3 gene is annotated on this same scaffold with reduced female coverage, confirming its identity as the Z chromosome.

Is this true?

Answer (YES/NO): YES